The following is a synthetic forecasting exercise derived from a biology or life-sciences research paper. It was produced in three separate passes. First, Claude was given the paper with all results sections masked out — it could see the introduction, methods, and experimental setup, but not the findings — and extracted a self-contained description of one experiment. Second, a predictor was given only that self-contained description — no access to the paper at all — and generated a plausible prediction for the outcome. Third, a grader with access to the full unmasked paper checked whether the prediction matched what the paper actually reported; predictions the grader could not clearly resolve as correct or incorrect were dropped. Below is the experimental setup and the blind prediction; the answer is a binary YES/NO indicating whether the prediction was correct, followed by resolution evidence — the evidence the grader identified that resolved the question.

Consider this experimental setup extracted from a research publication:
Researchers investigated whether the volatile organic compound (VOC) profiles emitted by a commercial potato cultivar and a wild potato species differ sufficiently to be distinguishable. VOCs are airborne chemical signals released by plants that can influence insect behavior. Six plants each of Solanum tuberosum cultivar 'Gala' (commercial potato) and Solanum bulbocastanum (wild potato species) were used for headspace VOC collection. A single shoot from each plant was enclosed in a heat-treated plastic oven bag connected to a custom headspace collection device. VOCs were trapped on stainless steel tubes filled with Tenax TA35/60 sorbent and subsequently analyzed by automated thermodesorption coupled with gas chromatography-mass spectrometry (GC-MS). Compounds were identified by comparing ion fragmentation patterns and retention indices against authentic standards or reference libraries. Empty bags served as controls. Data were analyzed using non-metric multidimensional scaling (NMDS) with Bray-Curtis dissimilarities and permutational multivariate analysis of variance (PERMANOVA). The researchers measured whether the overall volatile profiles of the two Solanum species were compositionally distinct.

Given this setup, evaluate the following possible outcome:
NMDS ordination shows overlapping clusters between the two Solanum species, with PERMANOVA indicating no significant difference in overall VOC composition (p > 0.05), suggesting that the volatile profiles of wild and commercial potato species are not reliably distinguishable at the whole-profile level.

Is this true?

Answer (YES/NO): NO